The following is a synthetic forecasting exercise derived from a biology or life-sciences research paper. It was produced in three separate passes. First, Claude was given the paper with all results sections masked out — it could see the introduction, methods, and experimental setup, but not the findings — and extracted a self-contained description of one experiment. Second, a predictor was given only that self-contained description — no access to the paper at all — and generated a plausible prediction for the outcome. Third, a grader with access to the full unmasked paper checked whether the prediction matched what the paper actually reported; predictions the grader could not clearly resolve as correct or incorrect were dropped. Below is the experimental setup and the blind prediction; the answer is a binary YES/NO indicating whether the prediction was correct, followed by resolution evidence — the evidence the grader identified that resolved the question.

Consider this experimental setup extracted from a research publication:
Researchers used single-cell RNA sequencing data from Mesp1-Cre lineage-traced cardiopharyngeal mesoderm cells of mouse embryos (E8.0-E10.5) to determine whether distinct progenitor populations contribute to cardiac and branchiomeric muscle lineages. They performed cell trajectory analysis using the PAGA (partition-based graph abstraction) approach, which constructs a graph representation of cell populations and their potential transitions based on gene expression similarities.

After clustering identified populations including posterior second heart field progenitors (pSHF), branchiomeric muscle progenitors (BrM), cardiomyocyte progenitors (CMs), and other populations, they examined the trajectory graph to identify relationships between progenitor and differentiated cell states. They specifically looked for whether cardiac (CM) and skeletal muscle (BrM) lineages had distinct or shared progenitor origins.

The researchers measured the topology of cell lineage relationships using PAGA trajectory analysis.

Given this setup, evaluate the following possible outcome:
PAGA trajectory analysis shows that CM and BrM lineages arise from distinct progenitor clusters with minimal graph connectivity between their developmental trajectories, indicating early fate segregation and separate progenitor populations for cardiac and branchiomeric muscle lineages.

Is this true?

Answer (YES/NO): NO